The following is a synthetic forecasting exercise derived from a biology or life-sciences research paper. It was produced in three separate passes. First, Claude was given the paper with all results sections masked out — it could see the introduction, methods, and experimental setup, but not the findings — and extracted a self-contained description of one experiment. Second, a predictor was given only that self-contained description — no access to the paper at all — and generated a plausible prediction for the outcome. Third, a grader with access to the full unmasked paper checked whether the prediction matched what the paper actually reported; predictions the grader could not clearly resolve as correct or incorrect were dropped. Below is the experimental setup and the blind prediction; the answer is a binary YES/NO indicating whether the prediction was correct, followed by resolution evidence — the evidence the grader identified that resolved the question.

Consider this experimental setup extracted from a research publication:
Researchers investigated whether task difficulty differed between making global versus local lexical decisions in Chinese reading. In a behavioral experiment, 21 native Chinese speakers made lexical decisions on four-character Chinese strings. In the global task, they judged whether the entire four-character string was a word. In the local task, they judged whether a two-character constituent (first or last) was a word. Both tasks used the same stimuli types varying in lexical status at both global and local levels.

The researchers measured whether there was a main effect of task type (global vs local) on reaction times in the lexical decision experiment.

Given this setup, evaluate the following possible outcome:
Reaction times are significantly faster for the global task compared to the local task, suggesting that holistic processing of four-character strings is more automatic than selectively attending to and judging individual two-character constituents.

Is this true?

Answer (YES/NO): NO